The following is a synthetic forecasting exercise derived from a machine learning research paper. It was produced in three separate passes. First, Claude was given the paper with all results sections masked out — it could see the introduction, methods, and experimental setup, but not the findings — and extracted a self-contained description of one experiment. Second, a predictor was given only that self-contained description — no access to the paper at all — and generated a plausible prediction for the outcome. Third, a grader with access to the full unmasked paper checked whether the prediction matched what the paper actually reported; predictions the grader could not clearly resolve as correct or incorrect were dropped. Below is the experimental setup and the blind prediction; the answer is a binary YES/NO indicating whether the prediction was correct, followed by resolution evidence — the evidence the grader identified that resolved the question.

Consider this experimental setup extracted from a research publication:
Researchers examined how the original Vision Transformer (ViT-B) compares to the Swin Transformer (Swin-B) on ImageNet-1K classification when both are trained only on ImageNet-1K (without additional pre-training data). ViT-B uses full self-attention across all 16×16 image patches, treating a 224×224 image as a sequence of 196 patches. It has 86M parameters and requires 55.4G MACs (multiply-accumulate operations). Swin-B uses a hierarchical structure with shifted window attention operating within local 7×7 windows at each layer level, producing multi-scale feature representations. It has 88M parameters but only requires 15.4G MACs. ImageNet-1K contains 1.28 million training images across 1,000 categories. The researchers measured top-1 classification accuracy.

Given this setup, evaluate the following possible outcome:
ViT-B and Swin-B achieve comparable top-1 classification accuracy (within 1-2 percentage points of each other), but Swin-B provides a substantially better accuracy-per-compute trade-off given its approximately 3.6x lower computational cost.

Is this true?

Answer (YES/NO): NO